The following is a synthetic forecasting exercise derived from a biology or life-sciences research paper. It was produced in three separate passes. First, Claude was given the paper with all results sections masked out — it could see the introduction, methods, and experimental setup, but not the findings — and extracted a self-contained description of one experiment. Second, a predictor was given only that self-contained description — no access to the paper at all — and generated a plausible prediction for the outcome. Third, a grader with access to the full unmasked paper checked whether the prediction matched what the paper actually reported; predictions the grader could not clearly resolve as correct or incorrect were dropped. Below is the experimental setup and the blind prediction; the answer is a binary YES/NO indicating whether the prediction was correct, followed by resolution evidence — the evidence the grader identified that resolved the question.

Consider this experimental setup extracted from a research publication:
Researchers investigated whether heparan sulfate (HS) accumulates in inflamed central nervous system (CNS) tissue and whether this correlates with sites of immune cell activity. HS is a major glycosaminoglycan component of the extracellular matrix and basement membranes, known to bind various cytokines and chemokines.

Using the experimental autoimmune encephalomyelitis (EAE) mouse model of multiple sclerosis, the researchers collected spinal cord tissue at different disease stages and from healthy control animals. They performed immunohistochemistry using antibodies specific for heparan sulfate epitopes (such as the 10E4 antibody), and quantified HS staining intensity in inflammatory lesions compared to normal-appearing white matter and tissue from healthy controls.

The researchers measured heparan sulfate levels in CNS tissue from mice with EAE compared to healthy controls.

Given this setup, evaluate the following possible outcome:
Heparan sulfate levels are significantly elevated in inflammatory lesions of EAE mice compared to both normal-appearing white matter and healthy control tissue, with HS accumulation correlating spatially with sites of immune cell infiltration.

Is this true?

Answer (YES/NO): YES